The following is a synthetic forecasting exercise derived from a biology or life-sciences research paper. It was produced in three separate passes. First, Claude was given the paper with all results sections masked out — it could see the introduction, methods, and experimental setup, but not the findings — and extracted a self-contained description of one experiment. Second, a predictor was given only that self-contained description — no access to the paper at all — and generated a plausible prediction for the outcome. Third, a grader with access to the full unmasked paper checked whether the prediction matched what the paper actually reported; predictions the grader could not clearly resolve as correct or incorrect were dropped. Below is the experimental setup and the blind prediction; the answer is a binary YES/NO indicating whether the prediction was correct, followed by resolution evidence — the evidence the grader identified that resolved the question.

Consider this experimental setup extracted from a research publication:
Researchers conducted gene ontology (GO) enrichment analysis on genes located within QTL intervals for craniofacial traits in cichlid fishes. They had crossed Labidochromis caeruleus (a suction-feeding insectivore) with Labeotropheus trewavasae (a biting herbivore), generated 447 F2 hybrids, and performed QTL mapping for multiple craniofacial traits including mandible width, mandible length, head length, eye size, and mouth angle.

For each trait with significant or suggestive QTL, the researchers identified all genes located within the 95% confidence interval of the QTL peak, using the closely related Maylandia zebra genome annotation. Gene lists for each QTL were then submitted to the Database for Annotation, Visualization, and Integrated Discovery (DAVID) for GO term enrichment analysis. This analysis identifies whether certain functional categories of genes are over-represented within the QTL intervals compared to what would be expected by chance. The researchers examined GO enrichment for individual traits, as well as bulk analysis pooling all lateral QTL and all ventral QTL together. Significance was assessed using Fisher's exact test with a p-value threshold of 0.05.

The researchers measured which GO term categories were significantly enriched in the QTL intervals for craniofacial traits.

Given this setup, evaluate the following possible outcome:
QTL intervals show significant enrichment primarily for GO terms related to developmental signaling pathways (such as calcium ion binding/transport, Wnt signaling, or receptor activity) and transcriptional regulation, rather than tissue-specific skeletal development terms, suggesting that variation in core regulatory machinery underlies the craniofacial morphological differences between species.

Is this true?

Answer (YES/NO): NO